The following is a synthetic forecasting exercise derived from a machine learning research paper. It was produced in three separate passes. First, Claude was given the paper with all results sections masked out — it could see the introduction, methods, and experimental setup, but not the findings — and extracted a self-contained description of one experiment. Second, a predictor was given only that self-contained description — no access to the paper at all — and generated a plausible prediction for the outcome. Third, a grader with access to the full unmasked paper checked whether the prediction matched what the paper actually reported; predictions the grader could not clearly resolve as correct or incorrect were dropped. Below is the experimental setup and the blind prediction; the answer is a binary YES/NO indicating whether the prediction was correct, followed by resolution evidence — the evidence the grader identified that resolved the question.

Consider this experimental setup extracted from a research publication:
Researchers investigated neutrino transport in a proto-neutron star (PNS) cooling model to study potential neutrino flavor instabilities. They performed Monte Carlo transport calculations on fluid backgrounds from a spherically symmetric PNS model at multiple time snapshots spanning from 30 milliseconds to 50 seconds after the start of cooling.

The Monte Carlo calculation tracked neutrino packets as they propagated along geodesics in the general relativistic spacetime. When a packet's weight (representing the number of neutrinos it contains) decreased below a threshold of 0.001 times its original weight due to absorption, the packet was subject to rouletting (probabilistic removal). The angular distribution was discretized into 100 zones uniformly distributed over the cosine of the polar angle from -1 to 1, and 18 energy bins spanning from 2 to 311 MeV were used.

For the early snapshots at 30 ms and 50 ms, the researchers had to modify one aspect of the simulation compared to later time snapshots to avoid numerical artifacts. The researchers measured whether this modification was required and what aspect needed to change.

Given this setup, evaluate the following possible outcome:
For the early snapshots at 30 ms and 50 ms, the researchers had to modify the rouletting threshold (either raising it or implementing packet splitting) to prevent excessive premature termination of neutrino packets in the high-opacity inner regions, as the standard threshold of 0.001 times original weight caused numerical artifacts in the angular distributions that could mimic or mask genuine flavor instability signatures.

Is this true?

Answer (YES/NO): NO